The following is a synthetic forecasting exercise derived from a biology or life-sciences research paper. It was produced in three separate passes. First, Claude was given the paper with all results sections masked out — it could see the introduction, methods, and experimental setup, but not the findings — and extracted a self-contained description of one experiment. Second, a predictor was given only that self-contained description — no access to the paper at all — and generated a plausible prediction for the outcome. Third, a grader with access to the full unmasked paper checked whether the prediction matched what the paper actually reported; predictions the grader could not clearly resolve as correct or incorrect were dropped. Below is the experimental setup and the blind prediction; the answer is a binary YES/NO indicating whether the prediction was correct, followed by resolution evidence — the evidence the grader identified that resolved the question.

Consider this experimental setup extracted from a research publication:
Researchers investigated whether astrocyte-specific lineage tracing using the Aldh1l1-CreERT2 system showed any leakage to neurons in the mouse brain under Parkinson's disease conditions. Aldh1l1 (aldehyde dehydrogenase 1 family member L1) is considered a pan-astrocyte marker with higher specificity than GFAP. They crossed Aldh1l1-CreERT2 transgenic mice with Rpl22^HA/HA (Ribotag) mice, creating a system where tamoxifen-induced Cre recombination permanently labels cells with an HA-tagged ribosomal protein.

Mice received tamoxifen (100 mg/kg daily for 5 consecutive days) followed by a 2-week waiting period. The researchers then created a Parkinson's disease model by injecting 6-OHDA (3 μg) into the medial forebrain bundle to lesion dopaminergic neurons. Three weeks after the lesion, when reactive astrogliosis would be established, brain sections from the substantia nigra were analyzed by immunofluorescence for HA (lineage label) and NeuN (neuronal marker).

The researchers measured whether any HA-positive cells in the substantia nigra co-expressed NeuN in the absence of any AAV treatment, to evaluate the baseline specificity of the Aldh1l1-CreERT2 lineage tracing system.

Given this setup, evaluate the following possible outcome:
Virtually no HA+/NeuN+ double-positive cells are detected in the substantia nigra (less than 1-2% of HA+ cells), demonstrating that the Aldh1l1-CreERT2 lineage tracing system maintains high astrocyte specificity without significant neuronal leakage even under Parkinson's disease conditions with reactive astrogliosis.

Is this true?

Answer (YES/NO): YES